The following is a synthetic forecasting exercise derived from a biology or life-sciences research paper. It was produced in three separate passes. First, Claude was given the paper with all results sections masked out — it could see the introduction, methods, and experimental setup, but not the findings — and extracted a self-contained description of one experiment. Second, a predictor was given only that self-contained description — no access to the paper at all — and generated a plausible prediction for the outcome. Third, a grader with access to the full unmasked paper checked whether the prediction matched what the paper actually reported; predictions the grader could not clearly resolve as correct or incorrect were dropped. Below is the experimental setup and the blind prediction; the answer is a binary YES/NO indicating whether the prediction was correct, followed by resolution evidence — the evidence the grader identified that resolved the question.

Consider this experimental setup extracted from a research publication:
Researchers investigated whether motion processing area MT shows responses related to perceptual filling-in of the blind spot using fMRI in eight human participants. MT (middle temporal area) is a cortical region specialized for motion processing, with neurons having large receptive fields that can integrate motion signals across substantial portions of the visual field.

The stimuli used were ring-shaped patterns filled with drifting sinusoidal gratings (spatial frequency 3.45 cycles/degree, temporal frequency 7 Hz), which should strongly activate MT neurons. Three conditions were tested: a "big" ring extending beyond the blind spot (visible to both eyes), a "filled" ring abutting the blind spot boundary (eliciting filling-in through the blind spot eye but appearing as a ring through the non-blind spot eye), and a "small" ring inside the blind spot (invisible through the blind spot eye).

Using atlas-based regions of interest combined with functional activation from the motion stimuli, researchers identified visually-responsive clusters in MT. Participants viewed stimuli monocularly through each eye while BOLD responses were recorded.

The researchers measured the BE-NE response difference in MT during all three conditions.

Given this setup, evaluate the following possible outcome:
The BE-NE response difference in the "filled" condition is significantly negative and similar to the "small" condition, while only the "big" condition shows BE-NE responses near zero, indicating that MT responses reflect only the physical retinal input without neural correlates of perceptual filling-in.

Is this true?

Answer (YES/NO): NO